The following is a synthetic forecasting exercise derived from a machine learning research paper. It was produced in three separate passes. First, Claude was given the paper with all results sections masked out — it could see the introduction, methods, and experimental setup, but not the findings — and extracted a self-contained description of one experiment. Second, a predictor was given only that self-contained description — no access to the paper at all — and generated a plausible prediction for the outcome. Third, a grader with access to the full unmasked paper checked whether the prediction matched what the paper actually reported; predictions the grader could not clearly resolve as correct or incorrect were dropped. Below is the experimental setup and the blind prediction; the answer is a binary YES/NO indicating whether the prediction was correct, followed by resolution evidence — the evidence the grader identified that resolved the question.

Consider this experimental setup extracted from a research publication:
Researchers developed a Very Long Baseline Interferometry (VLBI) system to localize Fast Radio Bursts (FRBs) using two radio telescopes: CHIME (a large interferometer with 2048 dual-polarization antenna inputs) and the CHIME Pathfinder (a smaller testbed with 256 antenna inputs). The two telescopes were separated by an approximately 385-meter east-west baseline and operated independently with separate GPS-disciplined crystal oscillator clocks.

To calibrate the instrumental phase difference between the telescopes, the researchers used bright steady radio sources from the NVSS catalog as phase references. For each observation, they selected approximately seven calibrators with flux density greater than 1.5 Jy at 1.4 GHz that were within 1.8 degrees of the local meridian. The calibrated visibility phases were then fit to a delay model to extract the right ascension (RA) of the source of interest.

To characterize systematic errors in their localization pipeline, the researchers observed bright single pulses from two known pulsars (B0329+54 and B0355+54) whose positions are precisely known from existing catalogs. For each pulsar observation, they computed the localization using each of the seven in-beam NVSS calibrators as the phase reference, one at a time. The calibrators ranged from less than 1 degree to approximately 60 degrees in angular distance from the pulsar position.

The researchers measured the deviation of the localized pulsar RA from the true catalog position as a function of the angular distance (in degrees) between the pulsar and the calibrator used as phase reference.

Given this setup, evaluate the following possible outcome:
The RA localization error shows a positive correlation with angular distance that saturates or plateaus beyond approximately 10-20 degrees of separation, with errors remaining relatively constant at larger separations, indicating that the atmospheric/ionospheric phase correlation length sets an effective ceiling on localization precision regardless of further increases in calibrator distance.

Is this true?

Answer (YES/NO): NO